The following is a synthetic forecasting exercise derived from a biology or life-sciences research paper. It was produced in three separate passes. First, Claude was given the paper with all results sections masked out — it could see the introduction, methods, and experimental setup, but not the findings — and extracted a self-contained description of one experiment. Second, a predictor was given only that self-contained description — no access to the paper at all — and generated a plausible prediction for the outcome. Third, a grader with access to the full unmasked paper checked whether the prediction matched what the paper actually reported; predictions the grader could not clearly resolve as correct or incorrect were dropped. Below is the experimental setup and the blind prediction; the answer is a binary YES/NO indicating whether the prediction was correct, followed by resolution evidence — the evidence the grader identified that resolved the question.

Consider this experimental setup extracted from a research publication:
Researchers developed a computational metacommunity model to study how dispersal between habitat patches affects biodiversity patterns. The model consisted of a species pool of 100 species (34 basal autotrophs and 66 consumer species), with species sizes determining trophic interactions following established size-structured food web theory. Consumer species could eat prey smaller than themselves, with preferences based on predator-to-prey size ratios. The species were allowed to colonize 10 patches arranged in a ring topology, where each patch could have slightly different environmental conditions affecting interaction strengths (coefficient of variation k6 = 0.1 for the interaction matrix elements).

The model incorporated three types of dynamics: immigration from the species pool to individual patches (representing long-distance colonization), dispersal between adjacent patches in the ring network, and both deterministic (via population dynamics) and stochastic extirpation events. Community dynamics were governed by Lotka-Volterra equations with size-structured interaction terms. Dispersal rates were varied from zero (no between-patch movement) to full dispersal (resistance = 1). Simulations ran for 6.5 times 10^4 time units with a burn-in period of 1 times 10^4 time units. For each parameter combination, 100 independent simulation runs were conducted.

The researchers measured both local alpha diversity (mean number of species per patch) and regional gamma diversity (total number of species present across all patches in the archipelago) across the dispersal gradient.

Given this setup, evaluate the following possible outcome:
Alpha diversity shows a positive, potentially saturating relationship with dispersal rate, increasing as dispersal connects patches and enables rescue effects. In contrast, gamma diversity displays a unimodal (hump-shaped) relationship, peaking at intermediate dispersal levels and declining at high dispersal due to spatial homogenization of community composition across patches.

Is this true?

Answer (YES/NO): NO